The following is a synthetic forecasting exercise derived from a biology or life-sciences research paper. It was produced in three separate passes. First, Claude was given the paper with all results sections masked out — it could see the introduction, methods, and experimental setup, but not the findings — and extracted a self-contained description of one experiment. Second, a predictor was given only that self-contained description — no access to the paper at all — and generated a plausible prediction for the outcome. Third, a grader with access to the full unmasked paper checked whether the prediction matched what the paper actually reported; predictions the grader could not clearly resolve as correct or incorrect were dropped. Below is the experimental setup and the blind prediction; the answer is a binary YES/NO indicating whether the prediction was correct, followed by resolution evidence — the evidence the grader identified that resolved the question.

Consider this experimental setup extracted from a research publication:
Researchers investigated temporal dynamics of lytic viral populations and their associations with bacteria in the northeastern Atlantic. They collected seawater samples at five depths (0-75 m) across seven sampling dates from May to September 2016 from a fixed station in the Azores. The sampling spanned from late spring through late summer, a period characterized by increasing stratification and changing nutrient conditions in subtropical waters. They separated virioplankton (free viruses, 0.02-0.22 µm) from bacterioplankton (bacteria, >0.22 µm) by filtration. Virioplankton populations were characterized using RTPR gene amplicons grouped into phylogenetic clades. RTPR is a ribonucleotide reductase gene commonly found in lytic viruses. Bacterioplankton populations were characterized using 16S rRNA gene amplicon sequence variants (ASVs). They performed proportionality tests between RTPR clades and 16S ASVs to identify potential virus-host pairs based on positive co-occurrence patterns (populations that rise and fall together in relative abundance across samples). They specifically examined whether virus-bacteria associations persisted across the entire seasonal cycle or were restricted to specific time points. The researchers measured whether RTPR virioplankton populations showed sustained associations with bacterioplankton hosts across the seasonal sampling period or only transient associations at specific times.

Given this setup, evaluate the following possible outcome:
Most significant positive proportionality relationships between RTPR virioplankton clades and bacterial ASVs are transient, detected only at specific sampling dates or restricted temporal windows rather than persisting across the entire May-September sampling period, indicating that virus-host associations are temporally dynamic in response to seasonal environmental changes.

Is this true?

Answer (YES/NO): NO